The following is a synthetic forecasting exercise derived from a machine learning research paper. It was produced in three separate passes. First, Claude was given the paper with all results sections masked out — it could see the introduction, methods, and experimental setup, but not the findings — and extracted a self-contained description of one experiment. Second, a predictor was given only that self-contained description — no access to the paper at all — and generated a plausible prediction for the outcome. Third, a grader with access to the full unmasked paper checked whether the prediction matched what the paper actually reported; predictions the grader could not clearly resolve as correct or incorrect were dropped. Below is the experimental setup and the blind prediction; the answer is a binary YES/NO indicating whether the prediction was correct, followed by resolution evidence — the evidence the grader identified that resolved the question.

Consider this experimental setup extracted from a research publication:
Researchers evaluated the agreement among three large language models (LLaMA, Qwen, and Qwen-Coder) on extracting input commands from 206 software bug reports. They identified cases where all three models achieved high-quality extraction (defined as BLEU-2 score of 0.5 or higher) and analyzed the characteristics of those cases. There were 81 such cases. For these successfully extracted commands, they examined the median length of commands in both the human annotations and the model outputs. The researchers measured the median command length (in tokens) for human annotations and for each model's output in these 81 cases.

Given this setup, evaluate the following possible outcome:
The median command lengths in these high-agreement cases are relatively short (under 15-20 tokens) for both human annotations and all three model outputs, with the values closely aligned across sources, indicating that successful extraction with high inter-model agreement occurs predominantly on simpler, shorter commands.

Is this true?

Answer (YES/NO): YES